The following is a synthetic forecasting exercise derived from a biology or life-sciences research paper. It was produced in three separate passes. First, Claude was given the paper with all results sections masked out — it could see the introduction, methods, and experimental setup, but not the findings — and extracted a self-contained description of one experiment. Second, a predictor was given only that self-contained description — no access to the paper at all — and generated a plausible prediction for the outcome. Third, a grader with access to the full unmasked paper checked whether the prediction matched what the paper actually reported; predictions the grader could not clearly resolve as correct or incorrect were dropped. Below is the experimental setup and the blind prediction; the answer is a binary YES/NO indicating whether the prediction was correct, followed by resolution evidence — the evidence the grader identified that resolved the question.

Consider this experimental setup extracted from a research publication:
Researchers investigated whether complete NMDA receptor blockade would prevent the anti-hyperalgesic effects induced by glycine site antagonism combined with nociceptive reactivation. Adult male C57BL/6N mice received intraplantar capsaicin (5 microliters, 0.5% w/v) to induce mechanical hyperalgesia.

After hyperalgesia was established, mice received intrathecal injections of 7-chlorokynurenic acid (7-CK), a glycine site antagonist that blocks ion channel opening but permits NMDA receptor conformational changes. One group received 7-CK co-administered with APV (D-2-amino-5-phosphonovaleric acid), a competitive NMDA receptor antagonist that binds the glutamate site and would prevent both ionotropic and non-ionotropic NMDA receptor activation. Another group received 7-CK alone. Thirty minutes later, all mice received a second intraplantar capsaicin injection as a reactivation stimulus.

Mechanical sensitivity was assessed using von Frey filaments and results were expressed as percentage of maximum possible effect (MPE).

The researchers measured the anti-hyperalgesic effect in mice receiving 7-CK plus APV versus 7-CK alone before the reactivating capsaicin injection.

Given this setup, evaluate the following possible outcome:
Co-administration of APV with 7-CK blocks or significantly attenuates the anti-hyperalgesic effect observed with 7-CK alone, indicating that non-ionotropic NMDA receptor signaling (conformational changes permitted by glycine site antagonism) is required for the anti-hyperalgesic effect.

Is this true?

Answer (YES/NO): YES